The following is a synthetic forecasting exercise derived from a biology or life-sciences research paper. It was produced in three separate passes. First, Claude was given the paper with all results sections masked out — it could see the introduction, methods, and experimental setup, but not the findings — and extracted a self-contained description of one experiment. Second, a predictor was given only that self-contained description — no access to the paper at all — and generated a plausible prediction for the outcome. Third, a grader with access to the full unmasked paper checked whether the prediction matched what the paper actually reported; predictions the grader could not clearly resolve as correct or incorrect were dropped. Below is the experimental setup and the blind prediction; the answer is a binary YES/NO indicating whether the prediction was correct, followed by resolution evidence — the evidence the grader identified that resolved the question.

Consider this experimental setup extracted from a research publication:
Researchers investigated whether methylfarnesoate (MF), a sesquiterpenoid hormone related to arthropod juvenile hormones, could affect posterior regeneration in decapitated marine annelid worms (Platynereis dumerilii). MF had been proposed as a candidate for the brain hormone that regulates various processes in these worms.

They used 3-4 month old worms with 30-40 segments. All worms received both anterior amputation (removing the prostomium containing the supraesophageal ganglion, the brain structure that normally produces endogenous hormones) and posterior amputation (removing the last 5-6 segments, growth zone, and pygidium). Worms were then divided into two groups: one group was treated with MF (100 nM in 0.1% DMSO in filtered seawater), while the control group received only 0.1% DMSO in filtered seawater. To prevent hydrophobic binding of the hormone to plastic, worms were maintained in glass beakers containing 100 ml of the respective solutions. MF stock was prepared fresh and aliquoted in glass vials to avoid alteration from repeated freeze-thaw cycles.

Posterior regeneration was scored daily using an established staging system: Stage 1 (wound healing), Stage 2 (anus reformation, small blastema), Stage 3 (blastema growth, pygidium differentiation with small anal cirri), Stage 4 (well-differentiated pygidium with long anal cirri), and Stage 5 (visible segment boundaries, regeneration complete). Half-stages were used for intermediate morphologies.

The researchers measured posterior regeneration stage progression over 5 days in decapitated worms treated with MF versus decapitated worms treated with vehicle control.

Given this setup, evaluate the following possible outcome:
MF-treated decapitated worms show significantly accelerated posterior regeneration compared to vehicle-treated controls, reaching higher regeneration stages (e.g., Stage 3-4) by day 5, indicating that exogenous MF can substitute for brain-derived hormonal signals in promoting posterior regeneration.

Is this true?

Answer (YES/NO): NO